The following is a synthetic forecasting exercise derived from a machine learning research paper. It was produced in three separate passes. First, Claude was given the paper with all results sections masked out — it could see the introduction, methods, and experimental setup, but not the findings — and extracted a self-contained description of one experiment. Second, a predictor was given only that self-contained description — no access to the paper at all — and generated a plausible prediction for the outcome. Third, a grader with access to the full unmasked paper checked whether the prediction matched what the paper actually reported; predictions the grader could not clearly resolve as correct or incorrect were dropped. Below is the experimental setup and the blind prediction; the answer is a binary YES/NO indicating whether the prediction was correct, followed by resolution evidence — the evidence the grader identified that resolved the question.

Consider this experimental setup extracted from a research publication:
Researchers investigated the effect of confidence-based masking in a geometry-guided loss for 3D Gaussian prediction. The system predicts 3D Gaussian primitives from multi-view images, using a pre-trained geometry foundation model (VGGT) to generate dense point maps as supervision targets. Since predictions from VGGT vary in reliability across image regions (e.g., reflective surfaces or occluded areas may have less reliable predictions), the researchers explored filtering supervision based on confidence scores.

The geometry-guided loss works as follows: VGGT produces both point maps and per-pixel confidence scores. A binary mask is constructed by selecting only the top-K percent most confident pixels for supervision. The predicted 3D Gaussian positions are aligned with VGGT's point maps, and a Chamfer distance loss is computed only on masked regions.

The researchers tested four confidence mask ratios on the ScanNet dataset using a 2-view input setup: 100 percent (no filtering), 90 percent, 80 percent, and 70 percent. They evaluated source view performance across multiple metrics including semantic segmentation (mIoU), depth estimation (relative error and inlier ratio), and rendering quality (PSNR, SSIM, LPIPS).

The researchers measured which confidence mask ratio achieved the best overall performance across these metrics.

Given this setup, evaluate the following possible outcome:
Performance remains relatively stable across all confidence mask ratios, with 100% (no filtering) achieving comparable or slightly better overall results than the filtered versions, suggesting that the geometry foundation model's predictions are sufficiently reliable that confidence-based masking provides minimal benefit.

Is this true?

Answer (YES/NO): NO